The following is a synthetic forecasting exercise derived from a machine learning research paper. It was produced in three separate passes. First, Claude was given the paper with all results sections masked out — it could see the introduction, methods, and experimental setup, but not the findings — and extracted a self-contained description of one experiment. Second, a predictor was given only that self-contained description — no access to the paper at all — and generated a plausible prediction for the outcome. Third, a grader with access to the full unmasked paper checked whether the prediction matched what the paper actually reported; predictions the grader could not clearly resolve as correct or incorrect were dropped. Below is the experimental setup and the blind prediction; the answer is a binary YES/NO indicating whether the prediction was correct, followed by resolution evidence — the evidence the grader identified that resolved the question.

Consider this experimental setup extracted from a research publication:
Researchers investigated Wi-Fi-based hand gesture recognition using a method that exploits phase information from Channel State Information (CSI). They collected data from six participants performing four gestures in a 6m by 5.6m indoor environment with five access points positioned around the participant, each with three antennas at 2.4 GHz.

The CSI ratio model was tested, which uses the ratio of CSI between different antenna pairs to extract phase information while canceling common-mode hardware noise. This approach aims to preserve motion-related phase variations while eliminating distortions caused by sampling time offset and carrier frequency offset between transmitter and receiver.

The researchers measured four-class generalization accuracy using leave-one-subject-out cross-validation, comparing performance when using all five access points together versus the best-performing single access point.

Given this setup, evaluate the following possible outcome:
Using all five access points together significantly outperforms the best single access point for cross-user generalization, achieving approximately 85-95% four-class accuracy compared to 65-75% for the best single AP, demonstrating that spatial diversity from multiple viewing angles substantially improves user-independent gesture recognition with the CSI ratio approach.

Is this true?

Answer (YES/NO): NO